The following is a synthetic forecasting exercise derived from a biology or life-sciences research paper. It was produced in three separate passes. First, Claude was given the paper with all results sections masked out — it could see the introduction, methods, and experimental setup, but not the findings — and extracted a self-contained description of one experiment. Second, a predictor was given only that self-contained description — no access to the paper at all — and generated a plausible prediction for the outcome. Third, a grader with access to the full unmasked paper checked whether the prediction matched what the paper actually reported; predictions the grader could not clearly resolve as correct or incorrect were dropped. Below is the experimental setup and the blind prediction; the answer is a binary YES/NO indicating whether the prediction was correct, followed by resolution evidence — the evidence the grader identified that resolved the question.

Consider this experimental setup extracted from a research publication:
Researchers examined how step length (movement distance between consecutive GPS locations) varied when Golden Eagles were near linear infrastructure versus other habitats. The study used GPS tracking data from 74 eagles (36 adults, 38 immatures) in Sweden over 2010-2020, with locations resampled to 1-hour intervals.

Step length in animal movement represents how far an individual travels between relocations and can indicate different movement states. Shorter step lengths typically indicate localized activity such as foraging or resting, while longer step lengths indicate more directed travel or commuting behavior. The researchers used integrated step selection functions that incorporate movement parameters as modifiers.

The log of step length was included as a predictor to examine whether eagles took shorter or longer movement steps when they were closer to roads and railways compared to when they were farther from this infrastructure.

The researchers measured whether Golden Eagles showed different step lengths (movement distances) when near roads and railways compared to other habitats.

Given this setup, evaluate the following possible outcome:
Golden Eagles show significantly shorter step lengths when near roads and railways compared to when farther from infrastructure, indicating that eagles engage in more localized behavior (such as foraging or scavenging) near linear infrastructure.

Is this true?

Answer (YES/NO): YES